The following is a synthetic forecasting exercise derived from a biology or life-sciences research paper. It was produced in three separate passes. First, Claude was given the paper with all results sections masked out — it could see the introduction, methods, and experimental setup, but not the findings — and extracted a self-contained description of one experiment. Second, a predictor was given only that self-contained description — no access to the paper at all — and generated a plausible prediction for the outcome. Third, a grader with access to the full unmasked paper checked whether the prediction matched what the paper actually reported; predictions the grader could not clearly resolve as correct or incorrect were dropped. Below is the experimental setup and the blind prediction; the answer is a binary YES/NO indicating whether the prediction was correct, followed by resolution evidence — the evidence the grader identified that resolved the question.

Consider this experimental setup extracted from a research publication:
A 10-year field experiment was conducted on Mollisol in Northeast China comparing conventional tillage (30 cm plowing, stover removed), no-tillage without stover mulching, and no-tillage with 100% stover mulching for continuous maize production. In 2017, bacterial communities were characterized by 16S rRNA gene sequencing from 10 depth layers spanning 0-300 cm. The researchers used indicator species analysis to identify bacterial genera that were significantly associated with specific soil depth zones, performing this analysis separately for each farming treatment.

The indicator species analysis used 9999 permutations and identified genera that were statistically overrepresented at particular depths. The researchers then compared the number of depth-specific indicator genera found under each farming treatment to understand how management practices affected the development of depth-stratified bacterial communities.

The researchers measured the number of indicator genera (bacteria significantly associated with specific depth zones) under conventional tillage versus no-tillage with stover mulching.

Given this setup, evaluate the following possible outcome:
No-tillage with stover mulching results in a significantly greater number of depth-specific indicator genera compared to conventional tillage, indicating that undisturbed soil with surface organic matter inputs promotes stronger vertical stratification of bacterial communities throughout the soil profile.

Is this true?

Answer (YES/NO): YES